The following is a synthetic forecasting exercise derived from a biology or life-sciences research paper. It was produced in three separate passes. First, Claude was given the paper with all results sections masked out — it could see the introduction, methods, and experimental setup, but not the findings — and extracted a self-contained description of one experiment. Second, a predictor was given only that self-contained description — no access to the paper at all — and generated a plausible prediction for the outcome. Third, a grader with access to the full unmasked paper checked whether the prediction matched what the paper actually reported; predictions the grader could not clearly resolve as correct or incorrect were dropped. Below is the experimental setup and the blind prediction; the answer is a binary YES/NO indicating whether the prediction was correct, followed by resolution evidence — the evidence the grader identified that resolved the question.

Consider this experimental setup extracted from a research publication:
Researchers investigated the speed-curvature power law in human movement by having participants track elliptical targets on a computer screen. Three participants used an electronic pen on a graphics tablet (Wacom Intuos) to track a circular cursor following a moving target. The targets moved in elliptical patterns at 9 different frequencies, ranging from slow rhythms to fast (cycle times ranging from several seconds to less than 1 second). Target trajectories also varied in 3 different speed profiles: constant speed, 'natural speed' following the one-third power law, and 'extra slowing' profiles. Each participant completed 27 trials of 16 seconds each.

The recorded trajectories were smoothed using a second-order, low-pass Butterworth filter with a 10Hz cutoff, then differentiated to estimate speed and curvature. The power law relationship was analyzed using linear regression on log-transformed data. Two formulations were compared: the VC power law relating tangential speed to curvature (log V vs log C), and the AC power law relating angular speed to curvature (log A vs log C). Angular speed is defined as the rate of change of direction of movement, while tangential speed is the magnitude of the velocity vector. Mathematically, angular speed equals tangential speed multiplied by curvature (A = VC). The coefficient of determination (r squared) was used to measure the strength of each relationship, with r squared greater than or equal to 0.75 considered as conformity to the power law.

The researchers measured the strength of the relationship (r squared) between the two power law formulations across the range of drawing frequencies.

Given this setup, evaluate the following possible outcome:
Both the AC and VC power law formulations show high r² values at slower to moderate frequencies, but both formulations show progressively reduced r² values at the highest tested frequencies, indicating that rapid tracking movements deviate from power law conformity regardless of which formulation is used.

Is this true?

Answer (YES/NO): NO